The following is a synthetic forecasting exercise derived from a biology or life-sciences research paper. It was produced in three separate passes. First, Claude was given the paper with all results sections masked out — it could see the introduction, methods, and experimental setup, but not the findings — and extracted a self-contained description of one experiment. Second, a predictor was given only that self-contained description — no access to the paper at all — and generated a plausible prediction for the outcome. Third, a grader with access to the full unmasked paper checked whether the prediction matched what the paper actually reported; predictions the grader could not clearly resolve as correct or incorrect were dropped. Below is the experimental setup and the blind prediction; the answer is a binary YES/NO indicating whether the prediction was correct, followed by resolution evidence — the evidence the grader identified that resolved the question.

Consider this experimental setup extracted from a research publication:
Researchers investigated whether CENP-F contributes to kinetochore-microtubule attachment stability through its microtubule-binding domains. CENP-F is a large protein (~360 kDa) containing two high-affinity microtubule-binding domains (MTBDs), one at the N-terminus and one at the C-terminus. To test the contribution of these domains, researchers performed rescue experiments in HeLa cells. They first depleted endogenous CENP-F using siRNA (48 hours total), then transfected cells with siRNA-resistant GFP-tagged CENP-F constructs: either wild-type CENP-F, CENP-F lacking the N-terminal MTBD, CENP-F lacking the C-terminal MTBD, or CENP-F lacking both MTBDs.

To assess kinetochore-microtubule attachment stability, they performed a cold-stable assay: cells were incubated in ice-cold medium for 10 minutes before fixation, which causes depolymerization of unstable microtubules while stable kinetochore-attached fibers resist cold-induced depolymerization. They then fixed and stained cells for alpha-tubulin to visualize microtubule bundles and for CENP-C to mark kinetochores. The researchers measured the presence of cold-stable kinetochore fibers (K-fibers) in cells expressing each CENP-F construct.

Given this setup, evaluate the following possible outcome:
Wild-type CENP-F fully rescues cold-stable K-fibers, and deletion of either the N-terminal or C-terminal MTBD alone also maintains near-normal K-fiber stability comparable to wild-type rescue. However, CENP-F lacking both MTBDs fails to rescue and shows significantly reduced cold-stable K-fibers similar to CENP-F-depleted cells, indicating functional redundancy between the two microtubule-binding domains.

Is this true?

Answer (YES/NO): NO